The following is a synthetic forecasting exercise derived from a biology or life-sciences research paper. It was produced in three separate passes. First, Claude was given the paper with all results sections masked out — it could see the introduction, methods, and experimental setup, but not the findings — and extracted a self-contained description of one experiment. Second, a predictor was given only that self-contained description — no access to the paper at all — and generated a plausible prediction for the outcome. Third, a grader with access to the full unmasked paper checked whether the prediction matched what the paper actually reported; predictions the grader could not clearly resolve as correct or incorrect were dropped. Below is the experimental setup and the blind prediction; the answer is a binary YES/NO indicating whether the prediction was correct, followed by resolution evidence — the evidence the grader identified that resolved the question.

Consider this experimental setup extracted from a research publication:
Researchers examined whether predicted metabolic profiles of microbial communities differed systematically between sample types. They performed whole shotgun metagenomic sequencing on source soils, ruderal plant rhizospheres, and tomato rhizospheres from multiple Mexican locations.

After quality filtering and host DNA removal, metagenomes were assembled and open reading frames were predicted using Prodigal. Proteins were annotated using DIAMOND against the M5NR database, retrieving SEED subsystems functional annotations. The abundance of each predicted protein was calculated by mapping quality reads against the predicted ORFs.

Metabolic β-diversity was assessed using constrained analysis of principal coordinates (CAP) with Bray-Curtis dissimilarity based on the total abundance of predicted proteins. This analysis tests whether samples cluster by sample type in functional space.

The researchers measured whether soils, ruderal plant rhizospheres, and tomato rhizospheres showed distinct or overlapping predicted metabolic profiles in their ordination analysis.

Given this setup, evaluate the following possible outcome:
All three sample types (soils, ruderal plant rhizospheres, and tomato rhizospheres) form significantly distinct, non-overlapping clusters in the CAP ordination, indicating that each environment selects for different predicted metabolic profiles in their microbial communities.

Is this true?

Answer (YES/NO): NO